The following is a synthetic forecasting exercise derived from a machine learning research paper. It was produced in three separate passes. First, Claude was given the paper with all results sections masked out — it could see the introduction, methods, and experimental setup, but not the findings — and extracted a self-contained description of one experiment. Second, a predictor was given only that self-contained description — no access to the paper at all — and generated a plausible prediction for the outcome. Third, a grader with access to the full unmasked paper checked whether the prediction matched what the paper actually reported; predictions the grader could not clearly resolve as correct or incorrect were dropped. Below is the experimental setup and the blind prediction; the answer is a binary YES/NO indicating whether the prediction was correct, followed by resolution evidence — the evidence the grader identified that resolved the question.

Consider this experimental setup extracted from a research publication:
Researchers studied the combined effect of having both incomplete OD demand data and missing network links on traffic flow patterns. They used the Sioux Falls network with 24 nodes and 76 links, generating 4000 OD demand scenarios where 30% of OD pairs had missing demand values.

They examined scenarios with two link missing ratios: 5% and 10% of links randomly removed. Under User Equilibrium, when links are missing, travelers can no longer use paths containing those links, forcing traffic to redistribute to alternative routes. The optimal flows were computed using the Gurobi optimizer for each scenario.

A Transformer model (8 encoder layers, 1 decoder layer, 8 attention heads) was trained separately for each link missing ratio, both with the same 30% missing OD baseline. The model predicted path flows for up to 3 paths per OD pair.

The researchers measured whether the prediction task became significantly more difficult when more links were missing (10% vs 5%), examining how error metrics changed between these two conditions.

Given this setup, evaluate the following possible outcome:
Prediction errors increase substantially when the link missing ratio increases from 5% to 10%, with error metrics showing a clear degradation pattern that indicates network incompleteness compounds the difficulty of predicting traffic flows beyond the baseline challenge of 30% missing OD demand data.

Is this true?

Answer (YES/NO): NO